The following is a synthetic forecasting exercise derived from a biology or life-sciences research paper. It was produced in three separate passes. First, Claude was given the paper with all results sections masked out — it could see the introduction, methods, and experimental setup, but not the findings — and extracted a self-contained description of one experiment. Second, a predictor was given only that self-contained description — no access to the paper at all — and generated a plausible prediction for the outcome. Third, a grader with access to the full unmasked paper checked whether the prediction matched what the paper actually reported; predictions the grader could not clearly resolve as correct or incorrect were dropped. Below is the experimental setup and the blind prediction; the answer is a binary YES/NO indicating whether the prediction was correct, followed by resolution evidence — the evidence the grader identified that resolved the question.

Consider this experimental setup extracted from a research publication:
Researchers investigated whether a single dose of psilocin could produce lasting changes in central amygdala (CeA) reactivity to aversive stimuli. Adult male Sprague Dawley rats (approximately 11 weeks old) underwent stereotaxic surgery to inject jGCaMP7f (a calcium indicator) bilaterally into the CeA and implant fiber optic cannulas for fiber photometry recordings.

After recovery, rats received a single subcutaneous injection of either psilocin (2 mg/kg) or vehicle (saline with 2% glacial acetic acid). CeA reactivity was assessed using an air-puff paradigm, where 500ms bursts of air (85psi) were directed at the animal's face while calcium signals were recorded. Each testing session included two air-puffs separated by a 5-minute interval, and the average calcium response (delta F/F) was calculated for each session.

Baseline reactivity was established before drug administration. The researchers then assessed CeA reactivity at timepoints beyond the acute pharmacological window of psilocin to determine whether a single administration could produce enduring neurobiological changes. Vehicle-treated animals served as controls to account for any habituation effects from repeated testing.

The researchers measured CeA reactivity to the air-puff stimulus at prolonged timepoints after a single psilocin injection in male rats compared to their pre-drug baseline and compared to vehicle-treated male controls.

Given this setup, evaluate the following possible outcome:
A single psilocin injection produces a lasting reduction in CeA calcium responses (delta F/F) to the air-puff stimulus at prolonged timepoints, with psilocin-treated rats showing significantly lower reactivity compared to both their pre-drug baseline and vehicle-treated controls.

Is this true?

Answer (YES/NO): YES